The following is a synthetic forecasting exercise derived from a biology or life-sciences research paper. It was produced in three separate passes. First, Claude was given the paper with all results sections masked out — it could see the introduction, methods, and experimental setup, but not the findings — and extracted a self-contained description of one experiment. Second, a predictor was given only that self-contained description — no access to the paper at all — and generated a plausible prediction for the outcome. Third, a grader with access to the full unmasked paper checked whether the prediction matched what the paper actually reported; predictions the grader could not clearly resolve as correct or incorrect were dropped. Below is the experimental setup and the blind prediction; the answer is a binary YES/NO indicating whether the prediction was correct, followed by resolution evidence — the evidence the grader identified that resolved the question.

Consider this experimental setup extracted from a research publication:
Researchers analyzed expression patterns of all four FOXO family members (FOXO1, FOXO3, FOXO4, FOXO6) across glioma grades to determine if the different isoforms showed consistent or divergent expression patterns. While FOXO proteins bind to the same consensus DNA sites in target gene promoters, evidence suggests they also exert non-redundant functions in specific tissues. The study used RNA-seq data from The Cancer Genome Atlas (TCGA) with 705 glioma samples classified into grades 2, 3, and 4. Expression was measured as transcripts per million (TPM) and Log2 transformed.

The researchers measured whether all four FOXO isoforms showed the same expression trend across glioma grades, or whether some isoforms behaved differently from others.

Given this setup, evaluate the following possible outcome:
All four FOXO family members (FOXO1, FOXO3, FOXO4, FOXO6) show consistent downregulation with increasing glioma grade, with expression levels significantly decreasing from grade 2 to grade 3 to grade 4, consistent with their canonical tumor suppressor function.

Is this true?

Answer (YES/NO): NO